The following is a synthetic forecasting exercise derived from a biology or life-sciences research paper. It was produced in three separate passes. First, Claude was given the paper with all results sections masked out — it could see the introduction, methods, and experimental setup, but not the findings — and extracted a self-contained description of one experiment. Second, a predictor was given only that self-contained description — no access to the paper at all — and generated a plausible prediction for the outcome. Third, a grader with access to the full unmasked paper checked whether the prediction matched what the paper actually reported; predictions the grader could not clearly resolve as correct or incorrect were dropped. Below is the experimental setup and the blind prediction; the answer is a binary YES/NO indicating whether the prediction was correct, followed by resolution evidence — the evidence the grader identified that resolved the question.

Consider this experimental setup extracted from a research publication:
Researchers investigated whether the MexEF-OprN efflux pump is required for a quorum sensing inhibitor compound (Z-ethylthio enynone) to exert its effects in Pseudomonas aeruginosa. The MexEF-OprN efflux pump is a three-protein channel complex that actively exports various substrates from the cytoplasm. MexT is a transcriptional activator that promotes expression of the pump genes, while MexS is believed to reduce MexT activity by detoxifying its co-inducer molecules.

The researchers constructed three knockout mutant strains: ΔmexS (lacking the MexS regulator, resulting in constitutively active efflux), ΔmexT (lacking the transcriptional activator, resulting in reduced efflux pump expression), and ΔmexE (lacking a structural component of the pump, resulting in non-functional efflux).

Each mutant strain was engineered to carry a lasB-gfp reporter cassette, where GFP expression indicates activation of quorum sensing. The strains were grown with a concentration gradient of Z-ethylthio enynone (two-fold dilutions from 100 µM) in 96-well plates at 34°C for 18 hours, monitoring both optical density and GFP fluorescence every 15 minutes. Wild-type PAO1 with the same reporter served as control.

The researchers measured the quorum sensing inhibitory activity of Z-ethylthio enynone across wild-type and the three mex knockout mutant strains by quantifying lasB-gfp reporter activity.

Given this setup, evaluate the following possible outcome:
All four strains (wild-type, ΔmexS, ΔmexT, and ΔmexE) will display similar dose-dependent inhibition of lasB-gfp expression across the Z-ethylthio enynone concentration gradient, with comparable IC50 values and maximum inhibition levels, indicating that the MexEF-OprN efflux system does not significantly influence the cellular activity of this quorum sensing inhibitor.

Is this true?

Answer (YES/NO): NO